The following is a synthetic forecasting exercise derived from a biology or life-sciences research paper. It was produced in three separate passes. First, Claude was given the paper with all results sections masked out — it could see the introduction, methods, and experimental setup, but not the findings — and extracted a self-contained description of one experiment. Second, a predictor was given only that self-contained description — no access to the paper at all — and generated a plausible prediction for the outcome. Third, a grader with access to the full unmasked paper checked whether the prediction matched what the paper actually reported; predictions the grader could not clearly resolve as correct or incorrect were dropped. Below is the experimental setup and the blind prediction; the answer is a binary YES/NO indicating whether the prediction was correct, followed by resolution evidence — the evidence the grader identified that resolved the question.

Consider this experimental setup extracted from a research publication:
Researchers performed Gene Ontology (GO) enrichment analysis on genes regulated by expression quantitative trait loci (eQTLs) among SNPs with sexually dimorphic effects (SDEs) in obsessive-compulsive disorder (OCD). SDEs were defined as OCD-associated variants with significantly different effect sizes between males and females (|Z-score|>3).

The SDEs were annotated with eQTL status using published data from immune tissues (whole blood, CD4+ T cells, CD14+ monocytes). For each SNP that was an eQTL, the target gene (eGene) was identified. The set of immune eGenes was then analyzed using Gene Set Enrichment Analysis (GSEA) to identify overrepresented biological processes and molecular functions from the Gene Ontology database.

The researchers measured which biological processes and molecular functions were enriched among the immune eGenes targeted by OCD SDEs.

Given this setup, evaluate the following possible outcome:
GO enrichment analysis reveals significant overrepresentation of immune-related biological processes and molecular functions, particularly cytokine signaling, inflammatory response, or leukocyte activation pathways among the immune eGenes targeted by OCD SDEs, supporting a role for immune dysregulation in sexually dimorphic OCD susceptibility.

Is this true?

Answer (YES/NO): NO